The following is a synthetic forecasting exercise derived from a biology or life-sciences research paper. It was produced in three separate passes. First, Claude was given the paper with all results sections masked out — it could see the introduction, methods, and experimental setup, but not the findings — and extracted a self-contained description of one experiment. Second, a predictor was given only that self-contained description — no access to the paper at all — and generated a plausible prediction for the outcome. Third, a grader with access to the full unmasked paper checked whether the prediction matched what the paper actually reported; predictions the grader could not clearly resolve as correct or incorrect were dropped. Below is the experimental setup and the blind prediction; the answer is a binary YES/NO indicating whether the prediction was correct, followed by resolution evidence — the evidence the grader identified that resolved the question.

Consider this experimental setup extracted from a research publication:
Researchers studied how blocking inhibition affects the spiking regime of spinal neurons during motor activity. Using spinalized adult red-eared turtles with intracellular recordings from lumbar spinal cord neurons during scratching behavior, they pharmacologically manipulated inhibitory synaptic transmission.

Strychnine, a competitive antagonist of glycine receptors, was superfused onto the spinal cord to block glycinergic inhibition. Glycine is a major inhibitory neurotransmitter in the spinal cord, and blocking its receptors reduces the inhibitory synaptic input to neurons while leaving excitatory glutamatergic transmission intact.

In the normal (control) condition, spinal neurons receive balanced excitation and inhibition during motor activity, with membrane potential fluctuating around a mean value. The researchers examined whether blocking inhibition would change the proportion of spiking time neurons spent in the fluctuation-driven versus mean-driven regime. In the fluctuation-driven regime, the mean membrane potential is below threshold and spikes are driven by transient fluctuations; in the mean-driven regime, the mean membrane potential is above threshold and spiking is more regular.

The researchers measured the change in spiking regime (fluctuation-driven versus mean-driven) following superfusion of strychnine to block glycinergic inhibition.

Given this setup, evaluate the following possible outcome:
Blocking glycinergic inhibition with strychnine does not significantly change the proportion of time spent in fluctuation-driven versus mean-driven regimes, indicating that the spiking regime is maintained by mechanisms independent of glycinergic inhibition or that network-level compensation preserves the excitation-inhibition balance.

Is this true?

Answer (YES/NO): NO